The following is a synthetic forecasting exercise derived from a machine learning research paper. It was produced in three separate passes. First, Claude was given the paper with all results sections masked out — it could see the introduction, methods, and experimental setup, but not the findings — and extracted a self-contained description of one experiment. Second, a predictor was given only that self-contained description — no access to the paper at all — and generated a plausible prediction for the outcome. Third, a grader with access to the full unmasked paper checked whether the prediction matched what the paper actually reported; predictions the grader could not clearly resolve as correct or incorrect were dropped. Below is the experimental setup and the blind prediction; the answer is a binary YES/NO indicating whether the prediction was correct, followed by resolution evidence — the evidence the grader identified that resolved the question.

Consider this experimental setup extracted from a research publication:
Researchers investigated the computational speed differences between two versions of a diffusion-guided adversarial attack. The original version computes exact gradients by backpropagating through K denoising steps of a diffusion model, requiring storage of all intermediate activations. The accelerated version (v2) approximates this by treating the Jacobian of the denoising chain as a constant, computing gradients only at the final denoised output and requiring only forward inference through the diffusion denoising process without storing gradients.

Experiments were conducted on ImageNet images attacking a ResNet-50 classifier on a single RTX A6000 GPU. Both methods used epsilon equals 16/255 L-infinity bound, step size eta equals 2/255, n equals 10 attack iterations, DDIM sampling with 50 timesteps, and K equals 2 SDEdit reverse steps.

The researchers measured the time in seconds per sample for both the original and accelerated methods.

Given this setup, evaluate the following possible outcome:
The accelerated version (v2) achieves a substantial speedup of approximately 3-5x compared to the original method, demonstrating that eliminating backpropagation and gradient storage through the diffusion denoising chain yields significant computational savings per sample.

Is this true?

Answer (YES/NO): NO